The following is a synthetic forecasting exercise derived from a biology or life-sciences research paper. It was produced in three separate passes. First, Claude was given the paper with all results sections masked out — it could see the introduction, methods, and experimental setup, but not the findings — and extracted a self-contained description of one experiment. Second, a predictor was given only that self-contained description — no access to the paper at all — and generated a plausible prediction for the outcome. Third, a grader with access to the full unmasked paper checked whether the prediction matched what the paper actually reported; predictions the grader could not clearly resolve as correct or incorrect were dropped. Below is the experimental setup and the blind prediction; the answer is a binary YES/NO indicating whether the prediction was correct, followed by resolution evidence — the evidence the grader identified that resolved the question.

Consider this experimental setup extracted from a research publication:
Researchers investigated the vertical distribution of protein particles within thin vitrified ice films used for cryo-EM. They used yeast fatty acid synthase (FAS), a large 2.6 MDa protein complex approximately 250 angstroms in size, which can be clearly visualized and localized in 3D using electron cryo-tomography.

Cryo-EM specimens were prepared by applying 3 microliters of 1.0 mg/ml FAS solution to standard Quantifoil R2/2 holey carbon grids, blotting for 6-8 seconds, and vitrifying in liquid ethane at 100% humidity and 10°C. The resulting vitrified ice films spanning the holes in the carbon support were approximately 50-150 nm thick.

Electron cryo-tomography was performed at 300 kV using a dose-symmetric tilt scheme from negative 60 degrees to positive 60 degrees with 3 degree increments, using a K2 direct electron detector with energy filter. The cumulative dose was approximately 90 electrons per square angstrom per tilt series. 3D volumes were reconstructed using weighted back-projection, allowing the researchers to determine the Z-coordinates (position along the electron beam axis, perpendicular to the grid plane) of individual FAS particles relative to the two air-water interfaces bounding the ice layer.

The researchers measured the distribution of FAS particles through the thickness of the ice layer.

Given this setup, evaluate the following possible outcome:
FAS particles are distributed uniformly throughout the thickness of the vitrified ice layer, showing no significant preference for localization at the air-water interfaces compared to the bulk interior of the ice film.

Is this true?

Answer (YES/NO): NO